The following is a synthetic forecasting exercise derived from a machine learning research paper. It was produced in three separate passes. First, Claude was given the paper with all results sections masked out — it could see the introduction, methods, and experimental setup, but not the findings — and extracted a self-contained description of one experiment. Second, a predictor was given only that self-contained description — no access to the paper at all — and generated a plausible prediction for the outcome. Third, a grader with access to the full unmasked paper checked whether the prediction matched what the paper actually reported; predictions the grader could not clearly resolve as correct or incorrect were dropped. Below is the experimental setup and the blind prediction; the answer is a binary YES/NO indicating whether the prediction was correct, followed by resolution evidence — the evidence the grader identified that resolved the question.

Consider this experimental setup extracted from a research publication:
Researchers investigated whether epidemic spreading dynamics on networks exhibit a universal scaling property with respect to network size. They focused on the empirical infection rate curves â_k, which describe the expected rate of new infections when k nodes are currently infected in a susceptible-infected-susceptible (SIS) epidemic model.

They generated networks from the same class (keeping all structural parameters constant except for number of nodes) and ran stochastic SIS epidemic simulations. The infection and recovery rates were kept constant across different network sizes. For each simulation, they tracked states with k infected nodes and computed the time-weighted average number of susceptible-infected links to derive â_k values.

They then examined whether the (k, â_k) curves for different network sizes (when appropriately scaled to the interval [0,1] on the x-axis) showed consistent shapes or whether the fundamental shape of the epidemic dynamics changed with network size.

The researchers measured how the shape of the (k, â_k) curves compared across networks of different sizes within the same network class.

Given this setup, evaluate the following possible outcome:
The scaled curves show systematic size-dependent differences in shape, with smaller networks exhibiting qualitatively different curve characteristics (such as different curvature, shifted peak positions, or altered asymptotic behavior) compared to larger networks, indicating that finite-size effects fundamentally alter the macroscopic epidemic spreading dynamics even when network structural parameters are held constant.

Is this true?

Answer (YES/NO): NO